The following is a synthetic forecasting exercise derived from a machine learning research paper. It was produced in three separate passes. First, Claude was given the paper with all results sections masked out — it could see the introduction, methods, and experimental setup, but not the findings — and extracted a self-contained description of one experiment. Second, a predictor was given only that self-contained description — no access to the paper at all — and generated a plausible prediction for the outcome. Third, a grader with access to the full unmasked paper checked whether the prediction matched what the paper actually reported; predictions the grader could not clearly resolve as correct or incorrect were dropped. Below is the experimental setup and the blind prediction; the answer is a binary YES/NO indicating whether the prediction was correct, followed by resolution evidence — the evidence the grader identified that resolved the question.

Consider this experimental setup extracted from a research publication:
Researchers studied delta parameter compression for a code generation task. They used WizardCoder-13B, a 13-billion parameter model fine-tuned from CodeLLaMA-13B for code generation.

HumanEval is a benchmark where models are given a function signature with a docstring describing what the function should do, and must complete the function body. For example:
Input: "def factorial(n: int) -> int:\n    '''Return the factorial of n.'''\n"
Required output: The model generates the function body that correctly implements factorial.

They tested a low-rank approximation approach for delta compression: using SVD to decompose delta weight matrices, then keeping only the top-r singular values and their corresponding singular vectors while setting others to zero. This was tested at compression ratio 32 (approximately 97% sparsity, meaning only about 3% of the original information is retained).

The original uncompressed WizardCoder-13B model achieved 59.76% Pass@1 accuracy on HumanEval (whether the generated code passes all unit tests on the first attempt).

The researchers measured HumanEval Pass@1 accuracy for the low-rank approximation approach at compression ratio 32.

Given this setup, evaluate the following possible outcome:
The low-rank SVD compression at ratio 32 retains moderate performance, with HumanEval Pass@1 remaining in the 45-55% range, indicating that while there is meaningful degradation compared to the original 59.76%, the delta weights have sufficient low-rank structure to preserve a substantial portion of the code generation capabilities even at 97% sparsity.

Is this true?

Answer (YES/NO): NO